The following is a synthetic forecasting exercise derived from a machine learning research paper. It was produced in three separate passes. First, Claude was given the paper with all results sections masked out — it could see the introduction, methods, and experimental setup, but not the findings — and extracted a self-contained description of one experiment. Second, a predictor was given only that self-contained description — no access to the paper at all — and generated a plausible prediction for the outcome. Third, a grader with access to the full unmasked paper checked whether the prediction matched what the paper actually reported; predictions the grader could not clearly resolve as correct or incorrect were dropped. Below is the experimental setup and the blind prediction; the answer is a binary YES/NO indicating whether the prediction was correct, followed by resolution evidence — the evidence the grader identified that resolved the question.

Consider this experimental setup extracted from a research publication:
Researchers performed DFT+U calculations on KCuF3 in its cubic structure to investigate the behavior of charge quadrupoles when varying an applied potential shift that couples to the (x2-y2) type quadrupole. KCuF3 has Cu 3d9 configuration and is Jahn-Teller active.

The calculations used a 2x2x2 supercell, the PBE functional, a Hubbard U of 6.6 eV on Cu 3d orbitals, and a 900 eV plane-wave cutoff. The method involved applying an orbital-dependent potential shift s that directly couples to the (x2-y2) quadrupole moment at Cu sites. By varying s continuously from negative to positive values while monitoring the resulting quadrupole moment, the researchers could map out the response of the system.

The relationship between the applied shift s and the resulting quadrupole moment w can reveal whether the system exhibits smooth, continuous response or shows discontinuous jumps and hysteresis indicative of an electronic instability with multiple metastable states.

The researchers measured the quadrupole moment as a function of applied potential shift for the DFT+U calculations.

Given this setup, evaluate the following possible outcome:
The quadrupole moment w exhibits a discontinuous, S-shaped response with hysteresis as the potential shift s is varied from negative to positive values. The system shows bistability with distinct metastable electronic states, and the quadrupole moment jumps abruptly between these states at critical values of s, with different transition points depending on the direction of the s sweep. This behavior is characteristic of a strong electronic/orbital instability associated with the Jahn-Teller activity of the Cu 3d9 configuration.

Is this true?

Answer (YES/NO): YES